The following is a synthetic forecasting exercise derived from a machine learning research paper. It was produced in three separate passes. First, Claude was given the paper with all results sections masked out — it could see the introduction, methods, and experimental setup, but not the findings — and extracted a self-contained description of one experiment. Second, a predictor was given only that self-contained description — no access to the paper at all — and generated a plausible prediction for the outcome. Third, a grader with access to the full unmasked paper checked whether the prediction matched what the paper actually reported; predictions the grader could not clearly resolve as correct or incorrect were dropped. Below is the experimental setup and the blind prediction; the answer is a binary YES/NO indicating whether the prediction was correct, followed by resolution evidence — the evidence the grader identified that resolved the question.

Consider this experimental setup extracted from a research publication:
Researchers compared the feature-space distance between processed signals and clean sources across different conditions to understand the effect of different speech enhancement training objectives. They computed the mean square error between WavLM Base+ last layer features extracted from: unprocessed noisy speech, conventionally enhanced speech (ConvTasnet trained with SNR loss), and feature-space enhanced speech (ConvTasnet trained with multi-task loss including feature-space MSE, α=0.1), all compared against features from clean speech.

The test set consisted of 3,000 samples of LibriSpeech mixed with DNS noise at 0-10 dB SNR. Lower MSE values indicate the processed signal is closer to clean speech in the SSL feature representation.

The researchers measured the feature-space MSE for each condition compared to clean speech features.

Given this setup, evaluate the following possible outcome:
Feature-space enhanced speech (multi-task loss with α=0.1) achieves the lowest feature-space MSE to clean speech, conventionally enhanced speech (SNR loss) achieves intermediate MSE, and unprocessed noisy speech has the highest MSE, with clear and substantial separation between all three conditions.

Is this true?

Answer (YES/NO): NO